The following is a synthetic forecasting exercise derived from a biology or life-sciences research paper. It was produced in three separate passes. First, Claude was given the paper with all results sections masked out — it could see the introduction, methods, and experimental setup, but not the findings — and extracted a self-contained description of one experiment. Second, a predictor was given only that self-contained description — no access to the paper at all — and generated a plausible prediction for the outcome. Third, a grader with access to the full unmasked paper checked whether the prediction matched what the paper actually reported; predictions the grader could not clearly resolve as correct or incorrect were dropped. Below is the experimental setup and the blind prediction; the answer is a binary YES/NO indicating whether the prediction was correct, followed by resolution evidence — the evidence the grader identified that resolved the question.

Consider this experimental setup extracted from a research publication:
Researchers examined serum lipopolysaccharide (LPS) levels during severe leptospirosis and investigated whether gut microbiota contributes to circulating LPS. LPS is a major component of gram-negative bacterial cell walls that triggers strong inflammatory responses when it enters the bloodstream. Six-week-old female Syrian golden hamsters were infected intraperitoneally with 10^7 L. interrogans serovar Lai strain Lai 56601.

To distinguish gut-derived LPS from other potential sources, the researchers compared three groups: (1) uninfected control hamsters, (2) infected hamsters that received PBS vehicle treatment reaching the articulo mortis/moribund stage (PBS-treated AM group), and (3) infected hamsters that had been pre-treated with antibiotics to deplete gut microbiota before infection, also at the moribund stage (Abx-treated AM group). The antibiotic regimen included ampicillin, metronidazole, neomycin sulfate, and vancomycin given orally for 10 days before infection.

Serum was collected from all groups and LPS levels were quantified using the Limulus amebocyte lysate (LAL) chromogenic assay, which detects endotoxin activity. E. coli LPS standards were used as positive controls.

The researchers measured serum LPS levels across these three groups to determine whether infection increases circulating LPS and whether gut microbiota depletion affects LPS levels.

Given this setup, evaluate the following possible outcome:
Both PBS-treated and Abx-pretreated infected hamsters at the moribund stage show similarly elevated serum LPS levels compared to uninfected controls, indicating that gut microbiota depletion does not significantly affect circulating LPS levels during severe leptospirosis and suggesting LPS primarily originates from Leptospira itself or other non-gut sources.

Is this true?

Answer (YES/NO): NO